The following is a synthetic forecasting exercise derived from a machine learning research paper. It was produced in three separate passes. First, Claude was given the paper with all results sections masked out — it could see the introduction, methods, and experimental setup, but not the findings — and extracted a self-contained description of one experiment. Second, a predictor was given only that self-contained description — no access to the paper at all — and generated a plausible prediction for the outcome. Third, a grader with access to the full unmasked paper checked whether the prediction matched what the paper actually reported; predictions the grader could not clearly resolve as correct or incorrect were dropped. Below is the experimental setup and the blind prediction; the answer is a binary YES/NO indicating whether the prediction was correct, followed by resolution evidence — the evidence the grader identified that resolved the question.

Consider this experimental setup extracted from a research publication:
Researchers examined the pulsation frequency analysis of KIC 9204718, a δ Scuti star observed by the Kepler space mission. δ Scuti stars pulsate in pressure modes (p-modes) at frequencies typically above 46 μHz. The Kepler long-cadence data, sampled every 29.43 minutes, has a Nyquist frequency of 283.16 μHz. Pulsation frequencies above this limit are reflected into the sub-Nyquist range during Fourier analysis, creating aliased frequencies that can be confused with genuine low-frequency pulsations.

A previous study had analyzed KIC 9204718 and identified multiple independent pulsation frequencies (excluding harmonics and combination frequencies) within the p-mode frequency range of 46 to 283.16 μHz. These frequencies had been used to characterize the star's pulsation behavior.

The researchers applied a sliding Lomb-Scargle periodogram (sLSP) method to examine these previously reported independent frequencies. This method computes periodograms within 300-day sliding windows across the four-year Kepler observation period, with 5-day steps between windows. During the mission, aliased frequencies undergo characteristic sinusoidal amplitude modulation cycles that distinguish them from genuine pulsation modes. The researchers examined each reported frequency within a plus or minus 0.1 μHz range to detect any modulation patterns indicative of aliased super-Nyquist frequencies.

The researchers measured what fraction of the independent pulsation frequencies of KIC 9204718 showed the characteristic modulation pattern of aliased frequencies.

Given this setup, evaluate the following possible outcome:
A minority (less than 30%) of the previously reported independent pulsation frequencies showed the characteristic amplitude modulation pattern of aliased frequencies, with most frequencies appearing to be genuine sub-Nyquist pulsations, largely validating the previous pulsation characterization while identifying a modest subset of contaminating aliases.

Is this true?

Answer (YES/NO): NO